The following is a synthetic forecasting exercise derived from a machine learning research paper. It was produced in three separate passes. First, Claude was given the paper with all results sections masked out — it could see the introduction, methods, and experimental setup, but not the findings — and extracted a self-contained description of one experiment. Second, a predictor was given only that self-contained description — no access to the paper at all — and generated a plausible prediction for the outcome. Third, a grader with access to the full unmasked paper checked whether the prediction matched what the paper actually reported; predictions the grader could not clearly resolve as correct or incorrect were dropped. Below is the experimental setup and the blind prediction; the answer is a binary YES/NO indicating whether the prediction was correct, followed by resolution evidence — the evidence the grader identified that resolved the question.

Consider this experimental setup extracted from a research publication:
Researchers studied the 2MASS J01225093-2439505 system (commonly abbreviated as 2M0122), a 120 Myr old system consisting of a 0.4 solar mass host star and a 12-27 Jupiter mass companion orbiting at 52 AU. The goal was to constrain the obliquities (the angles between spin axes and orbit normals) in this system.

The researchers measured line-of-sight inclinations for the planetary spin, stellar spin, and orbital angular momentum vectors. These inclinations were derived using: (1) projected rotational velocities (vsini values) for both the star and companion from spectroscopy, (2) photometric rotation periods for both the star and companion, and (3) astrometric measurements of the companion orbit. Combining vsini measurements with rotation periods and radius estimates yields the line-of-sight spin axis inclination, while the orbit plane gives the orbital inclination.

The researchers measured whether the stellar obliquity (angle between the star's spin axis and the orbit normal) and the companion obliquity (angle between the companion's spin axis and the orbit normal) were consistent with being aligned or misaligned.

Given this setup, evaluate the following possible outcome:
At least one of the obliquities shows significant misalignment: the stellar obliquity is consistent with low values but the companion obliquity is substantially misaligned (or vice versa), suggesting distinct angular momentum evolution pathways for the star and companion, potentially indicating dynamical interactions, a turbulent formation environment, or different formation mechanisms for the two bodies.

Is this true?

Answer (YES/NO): YES